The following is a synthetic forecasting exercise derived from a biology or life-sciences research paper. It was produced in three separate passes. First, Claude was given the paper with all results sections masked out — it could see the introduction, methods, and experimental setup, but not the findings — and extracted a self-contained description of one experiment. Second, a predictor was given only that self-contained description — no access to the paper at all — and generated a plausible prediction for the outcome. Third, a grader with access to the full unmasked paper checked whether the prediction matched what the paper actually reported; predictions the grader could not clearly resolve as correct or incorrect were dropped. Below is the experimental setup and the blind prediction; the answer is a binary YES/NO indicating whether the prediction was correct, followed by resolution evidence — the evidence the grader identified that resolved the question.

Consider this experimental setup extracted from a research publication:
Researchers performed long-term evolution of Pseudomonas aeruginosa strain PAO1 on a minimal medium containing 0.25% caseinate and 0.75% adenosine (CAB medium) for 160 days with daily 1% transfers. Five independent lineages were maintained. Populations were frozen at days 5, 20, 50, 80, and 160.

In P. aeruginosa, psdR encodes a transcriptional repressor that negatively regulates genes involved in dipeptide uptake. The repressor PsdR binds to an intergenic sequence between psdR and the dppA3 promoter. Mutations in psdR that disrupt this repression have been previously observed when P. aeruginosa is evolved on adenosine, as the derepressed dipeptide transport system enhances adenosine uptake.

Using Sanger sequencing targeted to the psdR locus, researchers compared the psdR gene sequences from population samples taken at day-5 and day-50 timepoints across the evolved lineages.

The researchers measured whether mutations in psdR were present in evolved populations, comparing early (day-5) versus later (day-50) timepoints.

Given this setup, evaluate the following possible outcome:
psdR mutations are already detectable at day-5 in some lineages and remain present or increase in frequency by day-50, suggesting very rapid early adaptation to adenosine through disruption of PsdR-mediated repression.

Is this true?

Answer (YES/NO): NO